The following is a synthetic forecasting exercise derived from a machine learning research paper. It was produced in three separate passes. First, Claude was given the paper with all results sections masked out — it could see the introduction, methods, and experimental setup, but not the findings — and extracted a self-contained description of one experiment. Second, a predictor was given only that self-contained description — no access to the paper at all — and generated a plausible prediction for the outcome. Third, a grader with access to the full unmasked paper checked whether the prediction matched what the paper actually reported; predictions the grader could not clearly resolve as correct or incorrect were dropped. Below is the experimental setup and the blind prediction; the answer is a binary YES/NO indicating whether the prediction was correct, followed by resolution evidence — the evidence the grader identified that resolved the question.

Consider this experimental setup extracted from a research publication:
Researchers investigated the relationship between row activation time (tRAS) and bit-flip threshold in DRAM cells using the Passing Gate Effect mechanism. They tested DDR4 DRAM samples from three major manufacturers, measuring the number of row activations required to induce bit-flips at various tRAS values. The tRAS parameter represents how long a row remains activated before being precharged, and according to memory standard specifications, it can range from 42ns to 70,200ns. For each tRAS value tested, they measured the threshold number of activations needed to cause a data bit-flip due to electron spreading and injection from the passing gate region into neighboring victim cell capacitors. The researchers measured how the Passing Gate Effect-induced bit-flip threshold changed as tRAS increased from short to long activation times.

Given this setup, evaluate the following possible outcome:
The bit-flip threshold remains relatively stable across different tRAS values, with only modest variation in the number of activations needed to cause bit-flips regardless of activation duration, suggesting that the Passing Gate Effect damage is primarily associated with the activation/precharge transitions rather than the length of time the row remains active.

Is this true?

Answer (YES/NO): NO